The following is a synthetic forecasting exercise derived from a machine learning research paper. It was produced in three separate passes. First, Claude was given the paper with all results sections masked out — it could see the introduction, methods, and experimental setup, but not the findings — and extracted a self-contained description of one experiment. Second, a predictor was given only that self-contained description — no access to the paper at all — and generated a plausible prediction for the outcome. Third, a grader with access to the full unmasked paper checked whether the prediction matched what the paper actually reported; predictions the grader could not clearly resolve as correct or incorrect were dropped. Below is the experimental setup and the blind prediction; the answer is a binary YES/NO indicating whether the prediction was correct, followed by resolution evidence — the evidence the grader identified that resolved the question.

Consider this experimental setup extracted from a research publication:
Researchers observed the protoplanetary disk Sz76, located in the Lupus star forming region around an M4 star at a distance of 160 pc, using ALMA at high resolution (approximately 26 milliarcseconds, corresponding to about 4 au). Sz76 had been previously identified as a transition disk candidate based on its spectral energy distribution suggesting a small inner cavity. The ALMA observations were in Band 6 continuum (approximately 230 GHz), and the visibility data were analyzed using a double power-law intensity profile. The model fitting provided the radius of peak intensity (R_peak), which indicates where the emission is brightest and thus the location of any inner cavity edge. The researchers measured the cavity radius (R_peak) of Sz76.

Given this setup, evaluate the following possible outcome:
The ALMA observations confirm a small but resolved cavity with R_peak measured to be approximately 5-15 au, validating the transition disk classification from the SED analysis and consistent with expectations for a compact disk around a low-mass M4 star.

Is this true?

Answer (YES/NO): NO